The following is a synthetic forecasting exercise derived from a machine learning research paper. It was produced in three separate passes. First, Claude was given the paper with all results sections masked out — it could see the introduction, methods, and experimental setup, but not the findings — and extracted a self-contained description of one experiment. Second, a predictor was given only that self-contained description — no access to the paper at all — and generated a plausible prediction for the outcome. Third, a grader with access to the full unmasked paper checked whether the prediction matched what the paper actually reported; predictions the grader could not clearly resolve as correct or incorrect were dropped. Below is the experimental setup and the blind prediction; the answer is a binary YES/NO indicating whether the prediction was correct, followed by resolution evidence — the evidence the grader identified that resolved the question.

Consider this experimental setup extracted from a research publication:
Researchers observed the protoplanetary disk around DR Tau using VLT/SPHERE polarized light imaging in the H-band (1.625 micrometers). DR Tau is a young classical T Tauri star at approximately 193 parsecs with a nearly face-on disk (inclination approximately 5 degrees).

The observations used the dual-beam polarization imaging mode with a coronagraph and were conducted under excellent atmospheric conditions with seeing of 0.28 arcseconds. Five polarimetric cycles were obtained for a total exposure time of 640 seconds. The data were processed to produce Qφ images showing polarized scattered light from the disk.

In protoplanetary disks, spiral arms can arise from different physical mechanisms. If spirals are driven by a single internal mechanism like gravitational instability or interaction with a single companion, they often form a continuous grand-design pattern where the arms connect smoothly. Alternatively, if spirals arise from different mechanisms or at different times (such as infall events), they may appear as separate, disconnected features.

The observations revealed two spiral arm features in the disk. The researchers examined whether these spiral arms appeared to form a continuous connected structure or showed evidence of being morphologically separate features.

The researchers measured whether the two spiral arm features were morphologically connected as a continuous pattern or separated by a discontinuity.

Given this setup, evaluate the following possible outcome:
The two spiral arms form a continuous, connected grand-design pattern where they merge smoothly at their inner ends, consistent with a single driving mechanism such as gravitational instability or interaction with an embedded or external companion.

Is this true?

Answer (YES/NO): NO